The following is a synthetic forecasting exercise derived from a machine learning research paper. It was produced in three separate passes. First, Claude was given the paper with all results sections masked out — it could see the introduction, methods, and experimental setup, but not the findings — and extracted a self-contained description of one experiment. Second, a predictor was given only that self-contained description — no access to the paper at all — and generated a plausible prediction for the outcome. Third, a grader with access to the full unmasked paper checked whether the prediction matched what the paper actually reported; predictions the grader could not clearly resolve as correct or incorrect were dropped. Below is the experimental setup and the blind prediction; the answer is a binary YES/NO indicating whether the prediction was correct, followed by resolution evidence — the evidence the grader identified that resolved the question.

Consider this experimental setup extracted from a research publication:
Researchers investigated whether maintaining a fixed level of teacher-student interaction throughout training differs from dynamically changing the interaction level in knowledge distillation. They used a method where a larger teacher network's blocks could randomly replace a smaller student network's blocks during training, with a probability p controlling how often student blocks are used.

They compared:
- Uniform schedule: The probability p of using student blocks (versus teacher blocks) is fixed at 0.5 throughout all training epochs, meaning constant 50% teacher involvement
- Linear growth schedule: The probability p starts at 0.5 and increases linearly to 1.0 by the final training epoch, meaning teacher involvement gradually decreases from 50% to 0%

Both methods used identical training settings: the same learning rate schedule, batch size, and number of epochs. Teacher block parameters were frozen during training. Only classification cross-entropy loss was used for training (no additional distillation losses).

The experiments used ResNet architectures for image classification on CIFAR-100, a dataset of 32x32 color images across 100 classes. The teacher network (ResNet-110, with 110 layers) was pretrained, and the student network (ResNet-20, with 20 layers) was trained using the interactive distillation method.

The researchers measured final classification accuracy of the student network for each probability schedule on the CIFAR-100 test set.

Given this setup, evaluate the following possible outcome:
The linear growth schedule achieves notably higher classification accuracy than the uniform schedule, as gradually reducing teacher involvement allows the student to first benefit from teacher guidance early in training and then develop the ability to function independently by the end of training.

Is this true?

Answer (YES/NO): NO